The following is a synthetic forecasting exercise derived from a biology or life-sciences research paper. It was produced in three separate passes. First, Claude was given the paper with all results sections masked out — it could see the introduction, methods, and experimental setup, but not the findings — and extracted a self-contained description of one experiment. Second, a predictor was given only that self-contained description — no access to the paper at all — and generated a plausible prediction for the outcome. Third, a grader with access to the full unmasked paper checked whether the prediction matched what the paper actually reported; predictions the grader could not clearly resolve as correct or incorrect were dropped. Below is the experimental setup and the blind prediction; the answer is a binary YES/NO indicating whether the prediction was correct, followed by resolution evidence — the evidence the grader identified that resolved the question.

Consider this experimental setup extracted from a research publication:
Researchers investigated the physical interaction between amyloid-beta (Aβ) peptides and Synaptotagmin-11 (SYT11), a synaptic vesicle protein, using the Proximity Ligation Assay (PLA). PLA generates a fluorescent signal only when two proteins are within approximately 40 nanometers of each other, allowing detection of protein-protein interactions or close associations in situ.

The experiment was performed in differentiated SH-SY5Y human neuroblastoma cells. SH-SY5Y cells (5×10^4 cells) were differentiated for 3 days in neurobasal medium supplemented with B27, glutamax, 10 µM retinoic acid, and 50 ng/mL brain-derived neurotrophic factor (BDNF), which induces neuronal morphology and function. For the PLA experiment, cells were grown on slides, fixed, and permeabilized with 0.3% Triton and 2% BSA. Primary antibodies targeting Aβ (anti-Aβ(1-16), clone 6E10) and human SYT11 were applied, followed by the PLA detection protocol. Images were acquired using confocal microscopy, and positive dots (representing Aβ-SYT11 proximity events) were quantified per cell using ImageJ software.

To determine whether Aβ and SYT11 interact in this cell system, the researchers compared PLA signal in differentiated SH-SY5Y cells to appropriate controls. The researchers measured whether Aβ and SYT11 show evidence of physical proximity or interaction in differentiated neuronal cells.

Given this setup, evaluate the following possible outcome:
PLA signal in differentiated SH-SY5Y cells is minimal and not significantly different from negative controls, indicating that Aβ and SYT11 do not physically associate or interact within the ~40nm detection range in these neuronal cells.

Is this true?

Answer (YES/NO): NO